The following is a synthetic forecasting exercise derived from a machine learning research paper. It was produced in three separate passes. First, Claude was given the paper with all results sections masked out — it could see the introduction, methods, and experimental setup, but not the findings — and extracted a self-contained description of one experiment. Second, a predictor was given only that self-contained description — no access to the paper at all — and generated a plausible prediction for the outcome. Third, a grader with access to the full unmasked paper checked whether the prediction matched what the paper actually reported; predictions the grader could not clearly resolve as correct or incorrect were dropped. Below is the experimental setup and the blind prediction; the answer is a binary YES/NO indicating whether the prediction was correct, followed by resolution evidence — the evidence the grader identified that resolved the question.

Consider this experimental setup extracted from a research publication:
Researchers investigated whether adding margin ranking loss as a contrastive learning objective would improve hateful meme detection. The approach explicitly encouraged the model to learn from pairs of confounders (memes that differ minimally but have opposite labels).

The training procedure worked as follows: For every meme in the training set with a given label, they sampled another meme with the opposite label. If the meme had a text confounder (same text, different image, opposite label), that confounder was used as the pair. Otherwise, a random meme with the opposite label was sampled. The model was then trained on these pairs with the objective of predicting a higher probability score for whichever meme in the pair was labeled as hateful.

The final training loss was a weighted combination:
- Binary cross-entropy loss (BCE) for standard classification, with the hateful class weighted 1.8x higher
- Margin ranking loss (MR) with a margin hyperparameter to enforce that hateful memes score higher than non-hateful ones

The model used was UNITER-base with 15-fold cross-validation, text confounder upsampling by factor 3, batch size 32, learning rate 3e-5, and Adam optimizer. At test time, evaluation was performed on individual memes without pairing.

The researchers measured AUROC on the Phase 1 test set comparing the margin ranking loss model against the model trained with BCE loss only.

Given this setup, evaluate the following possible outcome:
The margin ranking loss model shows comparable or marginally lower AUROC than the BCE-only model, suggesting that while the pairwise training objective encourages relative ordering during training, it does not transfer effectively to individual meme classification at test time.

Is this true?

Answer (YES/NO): YES